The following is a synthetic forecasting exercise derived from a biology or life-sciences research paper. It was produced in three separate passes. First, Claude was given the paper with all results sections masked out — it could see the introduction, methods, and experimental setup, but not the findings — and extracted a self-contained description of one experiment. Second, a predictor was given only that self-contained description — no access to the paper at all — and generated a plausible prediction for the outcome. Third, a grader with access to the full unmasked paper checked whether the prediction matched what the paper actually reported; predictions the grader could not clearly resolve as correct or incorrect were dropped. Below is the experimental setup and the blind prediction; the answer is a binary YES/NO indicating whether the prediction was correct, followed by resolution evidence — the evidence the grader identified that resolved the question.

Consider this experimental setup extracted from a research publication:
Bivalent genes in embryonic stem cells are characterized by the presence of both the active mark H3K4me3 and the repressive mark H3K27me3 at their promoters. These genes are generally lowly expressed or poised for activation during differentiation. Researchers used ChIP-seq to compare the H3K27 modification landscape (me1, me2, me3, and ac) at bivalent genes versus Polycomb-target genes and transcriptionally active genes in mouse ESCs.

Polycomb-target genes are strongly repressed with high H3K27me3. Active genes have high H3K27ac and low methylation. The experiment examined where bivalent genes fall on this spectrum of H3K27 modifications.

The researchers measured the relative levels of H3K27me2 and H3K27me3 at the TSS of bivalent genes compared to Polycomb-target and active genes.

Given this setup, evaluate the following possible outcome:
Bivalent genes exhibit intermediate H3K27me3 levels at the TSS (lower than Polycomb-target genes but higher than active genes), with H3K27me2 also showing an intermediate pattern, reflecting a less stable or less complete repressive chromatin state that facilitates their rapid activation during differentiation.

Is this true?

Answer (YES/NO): YES